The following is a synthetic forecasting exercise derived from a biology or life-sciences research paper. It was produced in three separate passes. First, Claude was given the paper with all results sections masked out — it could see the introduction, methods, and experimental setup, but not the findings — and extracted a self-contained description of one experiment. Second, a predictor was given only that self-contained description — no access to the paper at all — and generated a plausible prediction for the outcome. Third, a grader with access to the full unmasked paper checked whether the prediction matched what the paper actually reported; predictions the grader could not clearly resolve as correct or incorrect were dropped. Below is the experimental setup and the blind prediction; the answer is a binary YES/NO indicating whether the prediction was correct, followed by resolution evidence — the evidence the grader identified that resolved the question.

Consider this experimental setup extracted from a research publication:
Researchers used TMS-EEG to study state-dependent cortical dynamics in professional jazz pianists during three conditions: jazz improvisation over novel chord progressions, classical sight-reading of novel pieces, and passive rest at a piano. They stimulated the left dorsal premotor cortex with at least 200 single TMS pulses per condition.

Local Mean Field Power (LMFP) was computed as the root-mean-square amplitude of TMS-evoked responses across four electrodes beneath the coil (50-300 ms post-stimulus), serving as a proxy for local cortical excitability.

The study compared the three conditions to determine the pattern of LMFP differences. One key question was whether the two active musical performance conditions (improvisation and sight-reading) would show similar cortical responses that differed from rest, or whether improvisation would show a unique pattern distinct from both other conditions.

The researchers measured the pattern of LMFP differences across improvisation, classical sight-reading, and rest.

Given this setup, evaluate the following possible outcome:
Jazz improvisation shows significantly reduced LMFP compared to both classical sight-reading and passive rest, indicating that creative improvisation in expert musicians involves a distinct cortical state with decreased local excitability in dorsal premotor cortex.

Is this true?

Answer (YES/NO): YES